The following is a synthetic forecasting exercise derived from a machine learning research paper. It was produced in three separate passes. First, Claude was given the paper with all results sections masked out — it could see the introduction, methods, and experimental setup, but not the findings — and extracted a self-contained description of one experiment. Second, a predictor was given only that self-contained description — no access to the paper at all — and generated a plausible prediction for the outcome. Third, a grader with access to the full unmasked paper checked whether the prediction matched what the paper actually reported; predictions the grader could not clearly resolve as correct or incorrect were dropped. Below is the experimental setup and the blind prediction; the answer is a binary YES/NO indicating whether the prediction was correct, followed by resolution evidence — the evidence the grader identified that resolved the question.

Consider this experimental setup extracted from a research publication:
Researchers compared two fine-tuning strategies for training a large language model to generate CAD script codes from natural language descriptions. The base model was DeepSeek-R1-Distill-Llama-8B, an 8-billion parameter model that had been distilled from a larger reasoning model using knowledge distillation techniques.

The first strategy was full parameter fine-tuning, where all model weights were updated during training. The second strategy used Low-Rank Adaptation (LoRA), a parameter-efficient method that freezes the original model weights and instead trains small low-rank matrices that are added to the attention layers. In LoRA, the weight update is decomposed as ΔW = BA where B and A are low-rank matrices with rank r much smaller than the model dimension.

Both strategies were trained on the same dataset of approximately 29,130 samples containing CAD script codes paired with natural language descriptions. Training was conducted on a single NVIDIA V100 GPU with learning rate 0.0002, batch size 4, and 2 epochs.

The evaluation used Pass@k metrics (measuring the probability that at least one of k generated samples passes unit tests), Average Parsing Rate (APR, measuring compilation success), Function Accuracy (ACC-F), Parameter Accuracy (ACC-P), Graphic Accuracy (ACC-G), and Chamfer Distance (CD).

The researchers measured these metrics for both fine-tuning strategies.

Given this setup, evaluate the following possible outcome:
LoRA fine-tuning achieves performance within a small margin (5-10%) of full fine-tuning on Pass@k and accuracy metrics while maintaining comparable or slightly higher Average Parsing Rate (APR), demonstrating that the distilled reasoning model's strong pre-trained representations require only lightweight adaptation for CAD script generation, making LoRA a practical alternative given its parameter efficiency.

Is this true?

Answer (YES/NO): NO